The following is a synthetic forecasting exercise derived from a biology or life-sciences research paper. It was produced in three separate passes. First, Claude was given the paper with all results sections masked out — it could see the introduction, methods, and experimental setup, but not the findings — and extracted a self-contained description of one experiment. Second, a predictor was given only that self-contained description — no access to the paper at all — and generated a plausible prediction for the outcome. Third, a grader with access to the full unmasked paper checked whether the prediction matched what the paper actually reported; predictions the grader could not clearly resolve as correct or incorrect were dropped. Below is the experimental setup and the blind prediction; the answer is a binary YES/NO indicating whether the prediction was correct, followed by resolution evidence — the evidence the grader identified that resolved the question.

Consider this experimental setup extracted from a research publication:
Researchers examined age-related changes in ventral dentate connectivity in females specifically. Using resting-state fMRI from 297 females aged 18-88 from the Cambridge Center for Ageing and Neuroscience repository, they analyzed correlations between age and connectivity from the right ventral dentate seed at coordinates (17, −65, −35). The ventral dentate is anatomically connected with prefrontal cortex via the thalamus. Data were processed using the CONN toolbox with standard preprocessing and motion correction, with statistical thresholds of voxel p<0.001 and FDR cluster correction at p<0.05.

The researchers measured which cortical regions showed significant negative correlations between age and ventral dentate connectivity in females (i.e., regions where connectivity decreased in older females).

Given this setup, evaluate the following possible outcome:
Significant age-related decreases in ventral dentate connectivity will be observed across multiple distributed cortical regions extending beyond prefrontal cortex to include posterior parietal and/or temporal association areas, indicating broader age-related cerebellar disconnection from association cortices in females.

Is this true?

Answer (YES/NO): YES